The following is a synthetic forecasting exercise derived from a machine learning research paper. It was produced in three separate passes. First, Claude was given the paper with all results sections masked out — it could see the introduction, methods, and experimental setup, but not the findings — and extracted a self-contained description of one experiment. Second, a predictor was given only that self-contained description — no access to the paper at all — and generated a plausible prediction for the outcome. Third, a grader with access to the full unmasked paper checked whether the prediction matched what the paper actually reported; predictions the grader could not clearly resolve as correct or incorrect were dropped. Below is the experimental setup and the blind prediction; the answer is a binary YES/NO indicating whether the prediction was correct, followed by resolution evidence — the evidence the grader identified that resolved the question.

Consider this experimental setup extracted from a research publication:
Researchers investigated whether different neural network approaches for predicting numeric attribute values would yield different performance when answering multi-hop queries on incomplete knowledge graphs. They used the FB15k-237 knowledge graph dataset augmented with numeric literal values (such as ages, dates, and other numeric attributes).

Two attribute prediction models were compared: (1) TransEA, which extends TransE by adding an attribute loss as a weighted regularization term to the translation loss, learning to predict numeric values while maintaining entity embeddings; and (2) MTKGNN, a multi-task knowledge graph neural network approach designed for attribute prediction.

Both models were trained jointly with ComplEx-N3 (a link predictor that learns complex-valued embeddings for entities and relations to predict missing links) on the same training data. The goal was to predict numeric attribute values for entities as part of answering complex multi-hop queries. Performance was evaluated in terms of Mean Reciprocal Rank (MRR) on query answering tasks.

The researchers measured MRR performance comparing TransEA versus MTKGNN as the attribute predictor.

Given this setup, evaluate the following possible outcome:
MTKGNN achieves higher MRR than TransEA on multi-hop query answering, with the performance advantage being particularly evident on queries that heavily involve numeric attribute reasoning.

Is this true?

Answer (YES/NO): NO